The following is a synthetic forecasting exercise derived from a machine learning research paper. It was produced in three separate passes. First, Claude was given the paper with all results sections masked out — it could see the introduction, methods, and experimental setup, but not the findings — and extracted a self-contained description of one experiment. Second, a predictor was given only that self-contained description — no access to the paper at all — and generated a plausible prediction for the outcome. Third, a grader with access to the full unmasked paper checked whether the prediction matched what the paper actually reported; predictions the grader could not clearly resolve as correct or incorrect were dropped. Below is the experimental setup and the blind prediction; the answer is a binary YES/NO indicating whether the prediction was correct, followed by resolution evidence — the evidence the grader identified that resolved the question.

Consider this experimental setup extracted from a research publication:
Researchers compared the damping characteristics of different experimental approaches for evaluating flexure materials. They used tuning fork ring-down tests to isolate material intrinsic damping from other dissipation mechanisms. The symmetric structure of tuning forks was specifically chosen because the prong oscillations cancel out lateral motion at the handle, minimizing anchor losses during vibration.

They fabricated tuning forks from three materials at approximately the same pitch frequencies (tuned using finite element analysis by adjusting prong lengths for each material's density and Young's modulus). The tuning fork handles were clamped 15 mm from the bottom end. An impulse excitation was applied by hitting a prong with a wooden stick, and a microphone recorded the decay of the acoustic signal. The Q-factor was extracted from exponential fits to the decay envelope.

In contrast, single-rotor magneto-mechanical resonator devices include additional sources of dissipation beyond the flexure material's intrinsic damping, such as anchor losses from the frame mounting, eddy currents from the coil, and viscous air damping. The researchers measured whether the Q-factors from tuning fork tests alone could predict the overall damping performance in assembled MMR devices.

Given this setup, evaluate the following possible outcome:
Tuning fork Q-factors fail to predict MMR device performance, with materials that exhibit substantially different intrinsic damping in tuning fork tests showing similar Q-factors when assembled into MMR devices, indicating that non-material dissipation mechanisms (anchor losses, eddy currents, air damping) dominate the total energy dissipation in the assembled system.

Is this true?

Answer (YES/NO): NO